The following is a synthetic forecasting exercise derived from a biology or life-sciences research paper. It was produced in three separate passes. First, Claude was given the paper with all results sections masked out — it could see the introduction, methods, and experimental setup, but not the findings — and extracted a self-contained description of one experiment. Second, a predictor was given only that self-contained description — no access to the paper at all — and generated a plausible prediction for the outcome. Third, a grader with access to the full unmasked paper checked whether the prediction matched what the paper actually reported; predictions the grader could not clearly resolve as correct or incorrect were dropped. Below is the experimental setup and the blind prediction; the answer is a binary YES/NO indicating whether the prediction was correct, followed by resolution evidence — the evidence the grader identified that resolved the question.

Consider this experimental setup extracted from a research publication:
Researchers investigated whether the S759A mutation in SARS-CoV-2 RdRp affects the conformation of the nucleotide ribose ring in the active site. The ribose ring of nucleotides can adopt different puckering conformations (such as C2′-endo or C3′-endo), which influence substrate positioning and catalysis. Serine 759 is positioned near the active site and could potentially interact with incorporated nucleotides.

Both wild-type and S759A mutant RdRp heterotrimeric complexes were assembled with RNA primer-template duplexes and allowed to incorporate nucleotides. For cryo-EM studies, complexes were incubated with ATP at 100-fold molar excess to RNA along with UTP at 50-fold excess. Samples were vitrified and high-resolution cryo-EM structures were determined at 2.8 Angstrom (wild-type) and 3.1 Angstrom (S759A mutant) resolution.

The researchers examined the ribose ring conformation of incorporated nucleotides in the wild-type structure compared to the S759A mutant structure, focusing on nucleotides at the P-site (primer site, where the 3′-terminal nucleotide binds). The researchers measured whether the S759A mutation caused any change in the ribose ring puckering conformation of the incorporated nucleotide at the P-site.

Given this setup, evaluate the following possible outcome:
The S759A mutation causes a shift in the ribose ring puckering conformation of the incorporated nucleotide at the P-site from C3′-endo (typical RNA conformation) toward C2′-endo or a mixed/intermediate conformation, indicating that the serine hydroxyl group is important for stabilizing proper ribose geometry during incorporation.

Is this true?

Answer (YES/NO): YES